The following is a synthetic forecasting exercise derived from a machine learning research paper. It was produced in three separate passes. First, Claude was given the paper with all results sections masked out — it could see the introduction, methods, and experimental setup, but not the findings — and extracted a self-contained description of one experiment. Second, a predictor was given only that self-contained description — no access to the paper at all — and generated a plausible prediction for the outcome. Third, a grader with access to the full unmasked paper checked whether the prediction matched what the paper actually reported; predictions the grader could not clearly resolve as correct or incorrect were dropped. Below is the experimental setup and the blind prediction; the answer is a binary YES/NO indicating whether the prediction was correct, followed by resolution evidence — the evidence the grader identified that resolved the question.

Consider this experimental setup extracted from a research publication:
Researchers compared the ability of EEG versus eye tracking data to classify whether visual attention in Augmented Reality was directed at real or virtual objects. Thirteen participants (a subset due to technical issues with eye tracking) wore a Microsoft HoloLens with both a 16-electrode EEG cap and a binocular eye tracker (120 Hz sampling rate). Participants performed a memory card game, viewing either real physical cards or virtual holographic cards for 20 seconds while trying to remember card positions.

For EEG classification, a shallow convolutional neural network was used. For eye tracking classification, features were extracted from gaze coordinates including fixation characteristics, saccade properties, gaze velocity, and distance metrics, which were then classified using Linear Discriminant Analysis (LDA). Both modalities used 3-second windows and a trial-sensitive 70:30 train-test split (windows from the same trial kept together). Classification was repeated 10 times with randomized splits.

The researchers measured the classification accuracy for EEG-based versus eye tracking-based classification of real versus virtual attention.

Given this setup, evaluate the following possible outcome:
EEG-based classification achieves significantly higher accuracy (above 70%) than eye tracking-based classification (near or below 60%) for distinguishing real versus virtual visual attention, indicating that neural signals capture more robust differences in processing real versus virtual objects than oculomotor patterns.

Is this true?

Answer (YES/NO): NO